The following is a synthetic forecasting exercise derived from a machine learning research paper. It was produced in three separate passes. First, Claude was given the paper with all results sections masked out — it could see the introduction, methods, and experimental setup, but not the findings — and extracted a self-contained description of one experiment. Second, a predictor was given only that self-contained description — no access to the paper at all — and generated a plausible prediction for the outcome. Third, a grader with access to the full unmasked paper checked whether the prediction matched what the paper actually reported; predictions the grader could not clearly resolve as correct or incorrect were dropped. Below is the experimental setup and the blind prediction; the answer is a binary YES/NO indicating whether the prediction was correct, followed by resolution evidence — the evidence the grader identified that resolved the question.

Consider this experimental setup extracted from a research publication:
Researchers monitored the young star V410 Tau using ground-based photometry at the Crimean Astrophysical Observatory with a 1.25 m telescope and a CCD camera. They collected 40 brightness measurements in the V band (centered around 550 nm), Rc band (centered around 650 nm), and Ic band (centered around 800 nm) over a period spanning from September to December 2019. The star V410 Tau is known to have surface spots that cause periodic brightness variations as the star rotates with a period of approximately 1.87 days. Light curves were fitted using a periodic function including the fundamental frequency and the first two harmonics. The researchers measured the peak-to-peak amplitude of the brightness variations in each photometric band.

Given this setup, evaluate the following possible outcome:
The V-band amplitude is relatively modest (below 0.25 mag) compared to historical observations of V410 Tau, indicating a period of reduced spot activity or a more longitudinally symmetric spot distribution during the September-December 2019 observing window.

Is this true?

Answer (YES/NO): NO